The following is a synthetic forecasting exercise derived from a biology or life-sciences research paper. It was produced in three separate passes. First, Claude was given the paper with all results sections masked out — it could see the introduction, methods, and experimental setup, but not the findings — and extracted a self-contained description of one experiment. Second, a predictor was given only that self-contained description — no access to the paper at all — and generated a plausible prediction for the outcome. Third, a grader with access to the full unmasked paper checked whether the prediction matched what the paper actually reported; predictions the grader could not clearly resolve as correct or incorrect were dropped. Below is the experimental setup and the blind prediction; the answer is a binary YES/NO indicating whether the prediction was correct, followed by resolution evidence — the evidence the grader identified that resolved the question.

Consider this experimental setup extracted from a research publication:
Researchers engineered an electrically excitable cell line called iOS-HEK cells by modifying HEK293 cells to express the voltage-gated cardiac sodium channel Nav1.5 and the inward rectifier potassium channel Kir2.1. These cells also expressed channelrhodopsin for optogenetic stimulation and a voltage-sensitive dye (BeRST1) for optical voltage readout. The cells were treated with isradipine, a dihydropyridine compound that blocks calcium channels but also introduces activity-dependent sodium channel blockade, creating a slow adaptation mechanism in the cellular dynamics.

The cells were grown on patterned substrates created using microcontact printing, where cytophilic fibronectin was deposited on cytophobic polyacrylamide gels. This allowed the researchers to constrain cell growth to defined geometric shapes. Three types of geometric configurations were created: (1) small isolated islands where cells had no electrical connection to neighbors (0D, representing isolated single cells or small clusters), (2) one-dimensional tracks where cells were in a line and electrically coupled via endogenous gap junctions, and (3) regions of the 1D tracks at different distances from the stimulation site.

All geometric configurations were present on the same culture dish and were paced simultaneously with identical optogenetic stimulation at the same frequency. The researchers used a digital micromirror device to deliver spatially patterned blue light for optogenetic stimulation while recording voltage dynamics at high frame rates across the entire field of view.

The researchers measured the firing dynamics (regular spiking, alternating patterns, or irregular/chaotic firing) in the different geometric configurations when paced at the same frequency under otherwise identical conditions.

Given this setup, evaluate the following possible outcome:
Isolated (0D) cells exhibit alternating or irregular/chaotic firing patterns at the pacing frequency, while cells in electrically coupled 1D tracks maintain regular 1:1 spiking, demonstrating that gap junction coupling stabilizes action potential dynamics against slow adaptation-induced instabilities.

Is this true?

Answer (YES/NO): NO